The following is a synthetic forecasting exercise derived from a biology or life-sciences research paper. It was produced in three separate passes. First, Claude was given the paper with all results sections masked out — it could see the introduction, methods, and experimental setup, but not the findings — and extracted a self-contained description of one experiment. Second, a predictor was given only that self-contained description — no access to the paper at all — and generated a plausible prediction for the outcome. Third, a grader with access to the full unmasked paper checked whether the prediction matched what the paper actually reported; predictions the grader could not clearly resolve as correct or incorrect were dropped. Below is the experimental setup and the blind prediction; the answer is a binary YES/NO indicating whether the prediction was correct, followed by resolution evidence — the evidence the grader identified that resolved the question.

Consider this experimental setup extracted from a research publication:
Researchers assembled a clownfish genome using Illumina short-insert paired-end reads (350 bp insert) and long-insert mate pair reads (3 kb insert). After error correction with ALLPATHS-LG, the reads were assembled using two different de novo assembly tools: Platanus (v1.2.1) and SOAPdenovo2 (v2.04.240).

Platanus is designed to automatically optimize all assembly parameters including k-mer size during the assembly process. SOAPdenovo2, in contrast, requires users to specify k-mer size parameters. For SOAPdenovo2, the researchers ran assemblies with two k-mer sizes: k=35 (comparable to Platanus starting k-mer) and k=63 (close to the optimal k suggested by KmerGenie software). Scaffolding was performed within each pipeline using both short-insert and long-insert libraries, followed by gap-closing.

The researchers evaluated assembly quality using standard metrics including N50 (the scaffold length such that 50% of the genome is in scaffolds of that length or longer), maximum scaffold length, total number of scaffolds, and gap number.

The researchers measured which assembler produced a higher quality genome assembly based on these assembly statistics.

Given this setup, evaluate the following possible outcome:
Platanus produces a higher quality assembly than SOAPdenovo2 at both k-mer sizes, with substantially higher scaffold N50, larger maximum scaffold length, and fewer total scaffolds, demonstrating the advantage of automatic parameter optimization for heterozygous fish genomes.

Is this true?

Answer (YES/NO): NO